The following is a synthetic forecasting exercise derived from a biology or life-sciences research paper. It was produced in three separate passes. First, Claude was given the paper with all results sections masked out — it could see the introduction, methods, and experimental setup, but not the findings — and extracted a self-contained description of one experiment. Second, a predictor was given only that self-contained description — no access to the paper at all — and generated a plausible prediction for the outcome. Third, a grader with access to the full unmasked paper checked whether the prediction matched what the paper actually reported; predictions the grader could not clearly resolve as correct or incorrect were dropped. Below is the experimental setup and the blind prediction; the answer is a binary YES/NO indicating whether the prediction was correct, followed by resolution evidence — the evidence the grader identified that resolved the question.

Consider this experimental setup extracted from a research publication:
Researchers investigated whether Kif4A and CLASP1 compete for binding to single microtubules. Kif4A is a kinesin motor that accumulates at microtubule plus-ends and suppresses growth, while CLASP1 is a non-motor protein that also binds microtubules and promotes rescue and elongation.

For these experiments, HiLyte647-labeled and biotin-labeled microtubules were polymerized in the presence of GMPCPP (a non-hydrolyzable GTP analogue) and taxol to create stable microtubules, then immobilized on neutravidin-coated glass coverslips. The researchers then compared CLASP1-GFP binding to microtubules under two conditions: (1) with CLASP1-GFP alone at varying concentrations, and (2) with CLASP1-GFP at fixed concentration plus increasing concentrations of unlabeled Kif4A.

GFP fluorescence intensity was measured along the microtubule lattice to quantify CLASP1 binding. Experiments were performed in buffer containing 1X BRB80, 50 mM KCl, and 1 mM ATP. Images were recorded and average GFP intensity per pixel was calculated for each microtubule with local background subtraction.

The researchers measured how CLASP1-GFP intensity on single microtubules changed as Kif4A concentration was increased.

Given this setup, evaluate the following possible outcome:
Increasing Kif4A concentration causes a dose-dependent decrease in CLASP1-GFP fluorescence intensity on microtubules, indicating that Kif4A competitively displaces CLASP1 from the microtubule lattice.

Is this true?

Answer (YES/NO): YES